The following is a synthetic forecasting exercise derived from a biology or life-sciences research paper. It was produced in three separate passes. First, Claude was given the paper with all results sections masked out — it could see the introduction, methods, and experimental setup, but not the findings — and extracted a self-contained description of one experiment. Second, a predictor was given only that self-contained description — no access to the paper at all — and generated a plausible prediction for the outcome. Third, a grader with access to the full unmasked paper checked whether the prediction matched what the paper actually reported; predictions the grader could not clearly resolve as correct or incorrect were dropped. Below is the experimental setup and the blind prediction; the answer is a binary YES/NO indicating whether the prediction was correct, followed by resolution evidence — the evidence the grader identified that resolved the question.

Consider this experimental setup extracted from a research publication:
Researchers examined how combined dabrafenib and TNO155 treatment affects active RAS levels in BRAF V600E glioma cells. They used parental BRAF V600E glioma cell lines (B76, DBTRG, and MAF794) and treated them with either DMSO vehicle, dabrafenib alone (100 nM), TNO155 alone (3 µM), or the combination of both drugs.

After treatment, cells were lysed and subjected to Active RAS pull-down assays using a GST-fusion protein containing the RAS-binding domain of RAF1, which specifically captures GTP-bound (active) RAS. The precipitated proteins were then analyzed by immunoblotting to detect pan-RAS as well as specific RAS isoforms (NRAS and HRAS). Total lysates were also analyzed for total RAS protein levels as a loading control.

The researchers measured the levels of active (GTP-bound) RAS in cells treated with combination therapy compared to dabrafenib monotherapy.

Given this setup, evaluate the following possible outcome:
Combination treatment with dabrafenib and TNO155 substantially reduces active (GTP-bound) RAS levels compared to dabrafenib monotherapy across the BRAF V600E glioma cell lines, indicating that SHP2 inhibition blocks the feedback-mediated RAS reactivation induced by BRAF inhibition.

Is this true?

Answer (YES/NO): YES